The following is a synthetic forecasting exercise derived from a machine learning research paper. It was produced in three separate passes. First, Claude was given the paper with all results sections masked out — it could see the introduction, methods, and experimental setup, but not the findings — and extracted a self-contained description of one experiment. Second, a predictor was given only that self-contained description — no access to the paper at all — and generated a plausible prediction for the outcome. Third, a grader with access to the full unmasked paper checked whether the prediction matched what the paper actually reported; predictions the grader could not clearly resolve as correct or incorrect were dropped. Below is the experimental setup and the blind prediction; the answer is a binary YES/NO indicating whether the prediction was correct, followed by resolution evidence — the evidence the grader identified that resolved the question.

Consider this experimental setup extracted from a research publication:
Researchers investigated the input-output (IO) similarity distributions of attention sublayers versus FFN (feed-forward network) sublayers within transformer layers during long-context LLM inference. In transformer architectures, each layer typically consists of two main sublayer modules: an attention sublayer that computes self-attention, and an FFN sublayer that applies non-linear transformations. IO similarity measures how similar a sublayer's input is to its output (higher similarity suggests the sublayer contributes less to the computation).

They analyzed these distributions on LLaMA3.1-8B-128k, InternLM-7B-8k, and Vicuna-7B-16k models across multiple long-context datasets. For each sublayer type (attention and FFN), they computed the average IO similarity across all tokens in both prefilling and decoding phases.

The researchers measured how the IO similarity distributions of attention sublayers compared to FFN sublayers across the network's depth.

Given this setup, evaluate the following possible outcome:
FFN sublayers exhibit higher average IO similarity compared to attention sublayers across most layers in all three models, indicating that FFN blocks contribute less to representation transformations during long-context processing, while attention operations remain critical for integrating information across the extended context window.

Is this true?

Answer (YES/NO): NO